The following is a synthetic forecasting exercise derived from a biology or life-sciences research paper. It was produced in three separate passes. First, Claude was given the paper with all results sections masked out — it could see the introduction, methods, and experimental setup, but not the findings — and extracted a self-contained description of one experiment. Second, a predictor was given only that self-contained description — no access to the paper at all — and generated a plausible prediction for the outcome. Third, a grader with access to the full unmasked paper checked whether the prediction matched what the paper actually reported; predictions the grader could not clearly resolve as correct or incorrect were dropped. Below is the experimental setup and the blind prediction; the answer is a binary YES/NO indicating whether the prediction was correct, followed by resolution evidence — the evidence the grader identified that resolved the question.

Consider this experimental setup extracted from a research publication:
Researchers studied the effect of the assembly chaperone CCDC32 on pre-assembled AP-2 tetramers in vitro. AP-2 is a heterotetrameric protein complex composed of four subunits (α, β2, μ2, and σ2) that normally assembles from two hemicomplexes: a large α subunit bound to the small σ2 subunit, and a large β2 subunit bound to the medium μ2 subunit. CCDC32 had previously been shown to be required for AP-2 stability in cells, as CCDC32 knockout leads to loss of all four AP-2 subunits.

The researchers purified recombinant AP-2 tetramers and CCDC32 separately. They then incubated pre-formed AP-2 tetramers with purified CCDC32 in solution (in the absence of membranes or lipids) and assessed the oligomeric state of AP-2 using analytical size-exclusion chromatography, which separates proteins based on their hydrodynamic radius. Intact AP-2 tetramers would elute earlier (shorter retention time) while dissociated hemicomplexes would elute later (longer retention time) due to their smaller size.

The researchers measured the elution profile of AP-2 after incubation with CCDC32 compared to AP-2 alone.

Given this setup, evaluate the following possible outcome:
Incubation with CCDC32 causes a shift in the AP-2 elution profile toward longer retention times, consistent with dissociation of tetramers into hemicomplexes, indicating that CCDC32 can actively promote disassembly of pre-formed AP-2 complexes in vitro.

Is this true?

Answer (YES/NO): YES